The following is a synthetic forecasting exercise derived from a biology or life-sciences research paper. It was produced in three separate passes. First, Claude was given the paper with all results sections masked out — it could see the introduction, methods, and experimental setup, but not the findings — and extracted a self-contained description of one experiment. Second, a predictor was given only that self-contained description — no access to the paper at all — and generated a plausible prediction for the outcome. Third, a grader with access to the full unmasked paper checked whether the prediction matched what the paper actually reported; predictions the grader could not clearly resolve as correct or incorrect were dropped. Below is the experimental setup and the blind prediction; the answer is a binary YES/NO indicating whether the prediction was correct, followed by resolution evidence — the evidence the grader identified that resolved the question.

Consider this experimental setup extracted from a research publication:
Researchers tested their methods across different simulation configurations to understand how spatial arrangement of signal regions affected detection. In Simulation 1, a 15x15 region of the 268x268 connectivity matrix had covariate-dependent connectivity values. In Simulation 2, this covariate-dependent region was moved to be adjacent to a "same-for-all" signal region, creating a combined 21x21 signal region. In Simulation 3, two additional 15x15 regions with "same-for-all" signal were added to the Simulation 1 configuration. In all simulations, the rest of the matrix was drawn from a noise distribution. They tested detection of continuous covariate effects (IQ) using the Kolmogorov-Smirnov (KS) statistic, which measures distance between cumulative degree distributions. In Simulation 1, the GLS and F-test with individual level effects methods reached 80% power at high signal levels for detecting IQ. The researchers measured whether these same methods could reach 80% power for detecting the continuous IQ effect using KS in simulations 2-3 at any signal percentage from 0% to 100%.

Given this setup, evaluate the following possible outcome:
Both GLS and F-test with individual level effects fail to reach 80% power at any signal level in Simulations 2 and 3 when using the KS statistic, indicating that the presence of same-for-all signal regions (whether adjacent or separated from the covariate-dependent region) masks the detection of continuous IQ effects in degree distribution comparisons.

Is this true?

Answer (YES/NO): YES